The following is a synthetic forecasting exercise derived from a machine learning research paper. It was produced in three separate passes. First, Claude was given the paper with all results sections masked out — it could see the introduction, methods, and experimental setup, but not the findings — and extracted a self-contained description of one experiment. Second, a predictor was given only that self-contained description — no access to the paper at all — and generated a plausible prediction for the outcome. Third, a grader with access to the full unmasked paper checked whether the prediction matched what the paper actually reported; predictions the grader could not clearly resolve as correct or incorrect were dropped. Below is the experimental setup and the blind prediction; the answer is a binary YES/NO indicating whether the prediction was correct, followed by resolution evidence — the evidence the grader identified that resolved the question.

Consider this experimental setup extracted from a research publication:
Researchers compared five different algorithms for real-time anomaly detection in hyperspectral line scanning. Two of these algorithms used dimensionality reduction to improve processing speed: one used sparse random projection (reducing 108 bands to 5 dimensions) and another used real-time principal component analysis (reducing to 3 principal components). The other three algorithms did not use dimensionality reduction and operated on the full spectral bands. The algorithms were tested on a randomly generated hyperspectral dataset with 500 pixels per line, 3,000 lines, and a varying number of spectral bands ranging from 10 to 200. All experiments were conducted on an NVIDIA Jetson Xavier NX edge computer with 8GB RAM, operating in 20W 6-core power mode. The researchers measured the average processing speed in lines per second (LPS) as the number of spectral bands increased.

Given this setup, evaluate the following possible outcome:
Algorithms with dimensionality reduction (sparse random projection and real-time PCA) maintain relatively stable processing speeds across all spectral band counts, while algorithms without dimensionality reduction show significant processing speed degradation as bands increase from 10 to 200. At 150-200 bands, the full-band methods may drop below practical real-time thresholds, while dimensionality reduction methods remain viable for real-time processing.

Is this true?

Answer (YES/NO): NO